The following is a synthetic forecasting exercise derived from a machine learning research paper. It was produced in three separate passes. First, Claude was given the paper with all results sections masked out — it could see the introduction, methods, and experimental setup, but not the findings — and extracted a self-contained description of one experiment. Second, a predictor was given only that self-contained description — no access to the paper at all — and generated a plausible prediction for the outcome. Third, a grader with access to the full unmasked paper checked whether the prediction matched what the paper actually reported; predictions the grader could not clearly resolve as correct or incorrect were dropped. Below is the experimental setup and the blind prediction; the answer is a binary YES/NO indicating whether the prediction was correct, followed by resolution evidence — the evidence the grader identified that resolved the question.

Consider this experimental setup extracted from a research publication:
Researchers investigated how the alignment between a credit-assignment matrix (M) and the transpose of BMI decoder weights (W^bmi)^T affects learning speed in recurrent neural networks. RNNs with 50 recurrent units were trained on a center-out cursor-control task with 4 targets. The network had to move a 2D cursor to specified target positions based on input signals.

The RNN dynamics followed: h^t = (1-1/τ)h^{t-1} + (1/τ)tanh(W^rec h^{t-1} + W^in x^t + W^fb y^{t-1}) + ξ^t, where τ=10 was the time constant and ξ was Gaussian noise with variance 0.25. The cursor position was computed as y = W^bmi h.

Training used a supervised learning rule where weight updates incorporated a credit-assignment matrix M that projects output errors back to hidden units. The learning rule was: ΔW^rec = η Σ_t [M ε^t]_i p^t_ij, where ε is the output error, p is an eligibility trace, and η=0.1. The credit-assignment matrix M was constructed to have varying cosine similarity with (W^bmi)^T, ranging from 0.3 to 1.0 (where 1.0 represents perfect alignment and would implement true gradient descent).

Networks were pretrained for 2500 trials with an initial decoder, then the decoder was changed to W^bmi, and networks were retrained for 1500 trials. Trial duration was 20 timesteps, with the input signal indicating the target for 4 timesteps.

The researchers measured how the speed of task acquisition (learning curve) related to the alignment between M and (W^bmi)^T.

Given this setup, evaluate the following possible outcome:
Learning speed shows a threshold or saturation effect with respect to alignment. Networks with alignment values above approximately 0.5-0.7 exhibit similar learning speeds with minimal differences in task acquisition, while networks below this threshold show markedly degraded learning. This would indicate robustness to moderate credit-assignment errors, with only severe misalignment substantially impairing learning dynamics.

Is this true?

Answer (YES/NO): NO